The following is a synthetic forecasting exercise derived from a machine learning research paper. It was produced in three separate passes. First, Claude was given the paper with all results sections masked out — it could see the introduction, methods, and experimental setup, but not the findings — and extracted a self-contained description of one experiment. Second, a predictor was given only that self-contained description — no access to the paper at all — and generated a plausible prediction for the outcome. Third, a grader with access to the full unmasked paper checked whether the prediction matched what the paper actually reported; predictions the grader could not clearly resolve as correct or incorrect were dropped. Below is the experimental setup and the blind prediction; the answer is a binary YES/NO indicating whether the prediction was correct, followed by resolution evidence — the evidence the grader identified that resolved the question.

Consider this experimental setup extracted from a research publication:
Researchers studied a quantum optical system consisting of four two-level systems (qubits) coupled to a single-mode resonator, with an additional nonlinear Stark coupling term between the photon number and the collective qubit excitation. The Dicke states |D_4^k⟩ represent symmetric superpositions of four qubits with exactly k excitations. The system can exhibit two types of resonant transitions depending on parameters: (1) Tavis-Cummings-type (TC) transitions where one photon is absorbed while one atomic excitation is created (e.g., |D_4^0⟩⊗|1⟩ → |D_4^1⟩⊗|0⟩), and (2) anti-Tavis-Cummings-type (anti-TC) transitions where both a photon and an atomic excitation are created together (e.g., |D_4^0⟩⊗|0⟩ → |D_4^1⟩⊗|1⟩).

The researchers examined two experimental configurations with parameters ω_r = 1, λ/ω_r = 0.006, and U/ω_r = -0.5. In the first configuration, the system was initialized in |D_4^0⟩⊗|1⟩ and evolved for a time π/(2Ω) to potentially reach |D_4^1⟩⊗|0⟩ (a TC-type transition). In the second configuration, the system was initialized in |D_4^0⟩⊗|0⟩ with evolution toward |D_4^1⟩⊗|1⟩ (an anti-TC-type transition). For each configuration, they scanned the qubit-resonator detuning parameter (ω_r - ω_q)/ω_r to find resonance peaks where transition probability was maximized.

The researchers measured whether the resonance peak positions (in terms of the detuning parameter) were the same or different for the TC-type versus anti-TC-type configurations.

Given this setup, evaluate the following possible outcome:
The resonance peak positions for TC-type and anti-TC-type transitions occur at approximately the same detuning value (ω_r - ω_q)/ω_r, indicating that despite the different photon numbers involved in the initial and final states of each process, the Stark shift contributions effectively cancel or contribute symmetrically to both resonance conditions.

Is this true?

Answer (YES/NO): NO